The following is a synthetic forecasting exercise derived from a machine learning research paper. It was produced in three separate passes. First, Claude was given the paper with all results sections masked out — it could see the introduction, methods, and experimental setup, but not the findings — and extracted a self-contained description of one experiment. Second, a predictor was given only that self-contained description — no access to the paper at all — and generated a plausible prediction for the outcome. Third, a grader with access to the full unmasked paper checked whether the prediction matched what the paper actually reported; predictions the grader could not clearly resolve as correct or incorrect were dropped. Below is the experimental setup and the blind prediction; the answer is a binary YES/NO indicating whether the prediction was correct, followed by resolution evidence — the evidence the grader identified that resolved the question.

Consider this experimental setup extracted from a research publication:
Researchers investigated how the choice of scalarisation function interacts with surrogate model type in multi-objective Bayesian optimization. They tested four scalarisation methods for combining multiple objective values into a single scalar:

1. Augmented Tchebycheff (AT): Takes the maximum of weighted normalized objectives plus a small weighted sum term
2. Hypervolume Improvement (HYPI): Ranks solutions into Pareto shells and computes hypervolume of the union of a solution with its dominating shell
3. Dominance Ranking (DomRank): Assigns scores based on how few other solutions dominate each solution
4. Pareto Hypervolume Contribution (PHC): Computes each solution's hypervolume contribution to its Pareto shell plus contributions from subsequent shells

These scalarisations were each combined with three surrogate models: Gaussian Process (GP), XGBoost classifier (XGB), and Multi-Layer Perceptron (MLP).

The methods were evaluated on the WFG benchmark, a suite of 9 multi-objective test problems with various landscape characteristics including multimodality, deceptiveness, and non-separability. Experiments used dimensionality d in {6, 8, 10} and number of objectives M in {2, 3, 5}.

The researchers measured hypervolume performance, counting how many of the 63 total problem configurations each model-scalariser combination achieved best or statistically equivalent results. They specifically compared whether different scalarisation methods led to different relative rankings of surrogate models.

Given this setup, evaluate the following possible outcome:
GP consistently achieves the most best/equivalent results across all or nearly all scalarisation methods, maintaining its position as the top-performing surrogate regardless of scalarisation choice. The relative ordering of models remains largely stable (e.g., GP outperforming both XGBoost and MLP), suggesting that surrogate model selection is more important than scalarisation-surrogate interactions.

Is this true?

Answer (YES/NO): NO